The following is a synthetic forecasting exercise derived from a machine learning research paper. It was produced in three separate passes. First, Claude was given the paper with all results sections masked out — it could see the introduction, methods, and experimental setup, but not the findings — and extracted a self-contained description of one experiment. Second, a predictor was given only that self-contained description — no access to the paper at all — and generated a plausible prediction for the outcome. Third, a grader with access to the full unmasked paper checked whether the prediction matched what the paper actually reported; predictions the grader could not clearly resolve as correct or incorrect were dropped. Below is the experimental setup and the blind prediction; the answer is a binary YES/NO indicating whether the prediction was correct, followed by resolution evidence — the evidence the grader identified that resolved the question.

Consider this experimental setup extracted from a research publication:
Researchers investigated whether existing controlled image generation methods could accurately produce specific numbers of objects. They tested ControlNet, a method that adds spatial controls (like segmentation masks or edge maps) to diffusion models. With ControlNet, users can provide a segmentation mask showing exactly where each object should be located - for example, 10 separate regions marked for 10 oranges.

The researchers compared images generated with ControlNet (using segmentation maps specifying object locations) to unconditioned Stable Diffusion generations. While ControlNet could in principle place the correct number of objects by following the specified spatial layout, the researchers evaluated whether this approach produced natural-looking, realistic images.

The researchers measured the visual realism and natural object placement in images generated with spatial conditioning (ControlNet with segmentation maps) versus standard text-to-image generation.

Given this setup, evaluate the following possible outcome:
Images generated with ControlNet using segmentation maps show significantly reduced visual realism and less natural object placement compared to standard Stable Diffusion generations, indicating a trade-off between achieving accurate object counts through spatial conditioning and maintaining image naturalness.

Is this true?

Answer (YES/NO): YES